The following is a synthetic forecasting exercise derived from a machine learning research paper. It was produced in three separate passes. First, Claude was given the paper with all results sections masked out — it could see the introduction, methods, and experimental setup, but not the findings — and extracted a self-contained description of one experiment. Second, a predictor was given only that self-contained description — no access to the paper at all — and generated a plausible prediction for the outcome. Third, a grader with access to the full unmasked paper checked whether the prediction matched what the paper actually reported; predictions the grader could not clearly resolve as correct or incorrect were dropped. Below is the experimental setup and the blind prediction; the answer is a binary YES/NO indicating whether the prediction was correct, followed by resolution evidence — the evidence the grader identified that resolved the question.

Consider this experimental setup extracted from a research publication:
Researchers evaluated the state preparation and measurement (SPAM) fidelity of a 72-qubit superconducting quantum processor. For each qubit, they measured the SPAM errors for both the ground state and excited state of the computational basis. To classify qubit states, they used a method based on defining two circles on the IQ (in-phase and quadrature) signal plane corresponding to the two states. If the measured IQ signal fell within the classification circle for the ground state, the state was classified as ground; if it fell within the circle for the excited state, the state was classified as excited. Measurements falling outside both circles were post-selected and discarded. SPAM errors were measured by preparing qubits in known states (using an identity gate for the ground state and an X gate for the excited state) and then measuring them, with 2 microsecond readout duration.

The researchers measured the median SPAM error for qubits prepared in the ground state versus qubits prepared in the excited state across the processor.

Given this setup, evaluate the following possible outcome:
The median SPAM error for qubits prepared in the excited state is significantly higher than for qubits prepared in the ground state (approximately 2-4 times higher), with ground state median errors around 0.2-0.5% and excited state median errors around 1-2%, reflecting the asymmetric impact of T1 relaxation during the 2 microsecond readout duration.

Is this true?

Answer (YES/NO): NO